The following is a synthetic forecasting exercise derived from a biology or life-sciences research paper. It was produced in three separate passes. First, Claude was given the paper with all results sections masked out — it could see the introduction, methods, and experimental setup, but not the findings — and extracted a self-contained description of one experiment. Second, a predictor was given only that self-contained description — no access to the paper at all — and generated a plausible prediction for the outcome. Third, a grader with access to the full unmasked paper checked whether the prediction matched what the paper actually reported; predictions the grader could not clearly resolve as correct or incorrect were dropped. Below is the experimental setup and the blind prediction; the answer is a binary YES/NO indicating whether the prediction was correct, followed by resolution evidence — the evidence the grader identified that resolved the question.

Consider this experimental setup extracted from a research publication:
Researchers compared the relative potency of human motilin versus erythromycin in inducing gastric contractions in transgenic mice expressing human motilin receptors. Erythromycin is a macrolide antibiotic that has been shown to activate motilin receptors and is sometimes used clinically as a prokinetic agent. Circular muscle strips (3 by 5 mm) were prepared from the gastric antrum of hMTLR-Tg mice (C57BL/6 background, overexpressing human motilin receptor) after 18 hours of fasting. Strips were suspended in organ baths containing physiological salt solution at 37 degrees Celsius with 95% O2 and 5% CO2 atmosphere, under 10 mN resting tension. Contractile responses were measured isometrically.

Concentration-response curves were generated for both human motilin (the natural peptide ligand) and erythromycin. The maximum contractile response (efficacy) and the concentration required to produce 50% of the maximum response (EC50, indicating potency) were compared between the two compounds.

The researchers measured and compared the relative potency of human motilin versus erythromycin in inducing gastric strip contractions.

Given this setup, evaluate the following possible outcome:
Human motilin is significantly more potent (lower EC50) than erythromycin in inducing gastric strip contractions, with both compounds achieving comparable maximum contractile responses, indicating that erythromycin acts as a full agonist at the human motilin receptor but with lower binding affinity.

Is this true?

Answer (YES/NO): NO